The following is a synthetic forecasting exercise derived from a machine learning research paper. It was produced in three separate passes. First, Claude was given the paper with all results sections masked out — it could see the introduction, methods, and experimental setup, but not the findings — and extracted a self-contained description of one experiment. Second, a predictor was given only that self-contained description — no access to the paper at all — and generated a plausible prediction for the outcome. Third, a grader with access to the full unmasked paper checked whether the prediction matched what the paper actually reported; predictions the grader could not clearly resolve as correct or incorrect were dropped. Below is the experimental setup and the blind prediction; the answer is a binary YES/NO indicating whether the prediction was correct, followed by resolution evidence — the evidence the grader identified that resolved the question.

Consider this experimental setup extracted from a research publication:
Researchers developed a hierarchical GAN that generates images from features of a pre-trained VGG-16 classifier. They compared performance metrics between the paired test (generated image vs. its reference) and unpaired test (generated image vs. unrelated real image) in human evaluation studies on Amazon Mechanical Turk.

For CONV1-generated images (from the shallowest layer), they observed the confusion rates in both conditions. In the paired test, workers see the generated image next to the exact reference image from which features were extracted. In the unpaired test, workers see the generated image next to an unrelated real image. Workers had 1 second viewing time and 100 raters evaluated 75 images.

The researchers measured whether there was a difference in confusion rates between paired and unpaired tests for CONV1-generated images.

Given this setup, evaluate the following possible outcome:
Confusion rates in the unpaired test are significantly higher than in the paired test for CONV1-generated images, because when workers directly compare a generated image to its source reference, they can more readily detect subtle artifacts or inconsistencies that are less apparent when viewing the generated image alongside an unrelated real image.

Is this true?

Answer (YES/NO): NO